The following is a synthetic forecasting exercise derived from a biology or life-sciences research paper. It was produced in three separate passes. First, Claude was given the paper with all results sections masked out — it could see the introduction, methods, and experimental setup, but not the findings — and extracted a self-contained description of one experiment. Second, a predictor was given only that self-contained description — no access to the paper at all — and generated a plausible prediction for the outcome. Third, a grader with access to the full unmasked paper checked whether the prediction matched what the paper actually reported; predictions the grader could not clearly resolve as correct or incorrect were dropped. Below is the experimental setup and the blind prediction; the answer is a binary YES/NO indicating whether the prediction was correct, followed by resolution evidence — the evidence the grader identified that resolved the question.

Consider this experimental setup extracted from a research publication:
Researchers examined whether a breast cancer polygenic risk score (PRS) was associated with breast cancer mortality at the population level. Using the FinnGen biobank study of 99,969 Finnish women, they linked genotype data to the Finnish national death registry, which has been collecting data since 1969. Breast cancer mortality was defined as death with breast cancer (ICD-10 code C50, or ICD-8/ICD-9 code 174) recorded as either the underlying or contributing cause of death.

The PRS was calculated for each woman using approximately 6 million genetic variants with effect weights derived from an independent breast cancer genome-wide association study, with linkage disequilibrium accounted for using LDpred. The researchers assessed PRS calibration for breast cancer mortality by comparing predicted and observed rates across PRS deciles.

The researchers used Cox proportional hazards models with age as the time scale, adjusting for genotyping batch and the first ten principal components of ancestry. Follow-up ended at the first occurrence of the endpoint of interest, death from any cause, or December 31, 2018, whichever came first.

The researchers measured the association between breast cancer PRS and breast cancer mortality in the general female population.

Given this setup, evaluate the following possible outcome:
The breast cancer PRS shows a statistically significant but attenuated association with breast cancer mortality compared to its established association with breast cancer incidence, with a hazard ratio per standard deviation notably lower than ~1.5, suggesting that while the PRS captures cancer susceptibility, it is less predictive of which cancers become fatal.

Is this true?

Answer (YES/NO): NO